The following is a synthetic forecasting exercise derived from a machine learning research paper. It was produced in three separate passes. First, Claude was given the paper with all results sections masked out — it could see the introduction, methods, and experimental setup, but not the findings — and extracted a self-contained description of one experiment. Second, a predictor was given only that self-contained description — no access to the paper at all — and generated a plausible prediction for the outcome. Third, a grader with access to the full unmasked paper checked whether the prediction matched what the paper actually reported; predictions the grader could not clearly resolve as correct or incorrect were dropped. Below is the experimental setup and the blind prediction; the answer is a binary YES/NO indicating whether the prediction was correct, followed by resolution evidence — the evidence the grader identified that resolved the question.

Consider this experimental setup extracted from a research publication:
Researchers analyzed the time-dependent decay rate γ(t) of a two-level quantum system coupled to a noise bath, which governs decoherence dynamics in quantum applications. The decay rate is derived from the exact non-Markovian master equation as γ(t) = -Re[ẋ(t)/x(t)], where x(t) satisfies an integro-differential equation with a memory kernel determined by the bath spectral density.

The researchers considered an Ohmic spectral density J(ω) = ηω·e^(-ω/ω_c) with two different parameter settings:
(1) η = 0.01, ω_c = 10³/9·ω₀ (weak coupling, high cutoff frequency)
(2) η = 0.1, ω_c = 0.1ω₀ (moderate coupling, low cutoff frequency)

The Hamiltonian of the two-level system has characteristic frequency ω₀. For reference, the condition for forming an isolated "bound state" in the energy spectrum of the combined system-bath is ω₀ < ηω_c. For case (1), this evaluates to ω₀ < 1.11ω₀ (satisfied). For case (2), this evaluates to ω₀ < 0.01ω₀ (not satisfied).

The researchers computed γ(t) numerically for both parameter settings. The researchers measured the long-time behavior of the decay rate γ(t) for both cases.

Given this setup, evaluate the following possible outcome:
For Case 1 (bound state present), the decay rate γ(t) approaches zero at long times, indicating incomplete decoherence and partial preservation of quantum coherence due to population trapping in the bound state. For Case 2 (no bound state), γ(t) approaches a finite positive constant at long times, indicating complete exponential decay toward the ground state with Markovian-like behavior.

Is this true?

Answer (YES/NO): YES